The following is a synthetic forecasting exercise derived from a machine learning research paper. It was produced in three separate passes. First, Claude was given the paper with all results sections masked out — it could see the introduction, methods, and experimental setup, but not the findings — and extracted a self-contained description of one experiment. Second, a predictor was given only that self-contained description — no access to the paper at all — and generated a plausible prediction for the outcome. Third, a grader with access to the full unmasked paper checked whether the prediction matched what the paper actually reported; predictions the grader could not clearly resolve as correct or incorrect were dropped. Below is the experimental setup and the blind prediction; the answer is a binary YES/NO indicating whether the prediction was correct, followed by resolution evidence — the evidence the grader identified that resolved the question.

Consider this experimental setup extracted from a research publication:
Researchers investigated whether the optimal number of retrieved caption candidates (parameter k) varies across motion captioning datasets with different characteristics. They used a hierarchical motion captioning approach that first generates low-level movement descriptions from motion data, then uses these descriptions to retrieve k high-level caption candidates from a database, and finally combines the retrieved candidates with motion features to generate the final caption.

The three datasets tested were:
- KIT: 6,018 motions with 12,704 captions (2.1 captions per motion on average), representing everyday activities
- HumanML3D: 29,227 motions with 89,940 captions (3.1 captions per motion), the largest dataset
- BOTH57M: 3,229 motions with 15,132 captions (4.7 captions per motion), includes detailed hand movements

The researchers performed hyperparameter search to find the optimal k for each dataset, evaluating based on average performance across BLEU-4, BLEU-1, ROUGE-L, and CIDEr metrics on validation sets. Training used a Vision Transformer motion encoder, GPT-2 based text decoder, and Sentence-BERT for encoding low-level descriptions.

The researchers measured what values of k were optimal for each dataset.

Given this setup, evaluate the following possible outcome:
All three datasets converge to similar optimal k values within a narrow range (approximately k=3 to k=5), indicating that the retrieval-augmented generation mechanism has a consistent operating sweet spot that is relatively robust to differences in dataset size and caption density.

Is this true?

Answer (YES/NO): NO